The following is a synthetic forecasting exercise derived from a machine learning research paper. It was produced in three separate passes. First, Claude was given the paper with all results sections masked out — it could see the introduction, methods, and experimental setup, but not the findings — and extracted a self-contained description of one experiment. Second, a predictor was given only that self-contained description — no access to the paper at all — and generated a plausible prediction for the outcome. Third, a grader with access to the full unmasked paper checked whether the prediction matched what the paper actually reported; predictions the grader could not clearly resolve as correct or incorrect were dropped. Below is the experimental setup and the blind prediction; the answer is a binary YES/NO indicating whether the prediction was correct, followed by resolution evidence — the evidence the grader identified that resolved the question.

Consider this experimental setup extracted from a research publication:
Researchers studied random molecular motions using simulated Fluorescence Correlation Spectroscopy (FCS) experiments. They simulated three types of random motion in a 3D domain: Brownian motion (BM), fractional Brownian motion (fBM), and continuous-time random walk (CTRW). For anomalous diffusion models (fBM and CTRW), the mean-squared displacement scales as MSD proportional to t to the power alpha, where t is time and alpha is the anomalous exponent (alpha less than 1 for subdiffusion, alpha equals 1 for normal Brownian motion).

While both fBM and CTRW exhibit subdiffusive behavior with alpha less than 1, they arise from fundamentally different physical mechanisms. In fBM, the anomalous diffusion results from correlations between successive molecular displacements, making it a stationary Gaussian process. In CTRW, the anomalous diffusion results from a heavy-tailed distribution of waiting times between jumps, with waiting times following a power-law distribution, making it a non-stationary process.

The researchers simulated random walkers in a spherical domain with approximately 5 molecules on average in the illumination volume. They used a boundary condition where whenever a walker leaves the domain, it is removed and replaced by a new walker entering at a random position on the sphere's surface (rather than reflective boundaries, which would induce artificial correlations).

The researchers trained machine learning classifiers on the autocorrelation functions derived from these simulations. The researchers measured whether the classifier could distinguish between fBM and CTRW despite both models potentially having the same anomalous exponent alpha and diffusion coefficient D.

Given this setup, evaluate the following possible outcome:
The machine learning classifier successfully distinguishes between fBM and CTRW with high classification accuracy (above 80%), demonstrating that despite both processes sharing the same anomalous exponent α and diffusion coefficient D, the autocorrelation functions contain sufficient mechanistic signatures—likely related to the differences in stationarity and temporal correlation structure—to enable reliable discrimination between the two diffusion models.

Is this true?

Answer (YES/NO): YES